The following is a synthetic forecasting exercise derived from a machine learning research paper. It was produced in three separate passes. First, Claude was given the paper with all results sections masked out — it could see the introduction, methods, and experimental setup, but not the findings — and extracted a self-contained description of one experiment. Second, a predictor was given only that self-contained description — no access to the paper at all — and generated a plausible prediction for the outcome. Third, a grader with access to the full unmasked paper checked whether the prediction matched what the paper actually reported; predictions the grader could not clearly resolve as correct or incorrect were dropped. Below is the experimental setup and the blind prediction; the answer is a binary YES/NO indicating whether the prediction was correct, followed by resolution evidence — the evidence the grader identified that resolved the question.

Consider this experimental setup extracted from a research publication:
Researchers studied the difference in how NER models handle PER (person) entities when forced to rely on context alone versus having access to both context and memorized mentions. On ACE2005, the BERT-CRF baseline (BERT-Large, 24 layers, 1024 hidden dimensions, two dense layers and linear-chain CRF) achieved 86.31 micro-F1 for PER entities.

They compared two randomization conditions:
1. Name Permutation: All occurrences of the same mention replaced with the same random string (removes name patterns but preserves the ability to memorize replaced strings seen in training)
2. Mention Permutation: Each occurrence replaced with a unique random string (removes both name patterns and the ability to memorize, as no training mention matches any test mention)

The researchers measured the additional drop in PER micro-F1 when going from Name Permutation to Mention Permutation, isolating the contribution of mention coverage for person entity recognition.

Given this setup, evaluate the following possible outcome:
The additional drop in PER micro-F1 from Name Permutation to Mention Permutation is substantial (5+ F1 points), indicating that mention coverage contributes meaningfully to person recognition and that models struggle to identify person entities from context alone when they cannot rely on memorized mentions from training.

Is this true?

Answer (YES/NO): YES